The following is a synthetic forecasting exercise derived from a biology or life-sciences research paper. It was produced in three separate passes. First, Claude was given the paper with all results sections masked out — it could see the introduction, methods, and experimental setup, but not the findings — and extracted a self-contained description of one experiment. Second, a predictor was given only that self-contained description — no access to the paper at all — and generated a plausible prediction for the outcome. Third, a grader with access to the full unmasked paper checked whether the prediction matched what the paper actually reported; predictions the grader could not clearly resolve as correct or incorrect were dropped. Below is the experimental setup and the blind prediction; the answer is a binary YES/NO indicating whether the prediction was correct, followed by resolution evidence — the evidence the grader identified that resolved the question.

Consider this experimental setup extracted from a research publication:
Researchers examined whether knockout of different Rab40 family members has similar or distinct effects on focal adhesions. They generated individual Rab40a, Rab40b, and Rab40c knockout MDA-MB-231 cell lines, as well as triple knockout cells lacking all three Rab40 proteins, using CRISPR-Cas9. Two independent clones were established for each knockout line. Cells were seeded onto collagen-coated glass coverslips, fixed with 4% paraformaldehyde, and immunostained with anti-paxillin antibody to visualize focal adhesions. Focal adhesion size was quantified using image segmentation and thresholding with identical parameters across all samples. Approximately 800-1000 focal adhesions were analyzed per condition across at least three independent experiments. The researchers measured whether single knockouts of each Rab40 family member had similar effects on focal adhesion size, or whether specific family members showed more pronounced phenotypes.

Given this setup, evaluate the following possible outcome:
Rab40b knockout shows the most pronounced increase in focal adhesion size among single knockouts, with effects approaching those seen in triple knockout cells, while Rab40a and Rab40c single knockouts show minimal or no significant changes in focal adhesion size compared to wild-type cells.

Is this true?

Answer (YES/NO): NO